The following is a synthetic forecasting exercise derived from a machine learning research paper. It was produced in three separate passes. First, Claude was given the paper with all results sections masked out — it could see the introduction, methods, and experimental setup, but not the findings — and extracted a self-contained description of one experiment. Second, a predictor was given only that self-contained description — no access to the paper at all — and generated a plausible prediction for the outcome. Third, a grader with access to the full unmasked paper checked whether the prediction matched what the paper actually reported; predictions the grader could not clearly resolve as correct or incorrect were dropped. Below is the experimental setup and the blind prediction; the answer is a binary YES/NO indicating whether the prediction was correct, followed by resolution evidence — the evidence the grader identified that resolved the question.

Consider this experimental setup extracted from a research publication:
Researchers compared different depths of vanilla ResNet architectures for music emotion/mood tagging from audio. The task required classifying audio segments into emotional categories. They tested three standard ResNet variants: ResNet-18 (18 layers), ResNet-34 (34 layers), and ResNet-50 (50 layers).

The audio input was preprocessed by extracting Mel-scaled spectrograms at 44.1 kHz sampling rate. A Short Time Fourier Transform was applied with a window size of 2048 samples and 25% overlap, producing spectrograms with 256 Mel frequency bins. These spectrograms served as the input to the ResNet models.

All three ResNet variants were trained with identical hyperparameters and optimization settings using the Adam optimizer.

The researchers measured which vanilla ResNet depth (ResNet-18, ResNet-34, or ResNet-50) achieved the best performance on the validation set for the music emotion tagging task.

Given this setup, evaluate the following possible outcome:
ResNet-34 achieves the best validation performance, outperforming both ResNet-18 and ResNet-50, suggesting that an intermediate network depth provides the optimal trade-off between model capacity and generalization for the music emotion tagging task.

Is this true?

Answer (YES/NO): YES